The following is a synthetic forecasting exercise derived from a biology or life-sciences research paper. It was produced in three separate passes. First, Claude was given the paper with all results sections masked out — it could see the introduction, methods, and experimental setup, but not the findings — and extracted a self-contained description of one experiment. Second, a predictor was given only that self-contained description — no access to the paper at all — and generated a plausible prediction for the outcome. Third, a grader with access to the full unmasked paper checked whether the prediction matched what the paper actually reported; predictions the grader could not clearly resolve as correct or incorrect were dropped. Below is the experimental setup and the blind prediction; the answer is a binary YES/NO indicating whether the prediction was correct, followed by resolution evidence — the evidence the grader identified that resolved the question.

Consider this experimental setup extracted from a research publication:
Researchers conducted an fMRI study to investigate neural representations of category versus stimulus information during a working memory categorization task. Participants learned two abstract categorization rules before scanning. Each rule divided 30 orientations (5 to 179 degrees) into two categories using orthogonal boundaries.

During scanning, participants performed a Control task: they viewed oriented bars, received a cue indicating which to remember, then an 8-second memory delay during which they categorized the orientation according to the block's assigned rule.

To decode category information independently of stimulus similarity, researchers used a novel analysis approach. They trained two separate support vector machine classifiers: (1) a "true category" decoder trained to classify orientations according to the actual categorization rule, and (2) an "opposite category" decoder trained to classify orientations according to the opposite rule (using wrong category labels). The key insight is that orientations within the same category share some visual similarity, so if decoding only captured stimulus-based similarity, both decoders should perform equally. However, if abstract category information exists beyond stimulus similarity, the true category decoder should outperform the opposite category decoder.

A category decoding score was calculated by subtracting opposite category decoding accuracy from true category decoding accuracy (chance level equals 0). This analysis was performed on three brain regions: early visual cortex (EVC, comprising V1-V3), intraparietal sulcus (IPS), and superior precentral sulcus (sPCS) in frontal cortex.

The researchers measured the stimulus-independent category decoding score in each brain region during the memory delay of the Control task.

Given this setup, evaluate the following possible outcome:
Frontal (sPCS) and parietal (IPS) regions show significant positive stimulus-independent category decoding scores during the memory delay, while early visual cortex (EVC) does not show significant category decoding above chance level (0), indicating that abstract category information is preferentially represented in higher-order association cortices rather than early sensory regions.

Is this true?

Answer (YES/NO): NO